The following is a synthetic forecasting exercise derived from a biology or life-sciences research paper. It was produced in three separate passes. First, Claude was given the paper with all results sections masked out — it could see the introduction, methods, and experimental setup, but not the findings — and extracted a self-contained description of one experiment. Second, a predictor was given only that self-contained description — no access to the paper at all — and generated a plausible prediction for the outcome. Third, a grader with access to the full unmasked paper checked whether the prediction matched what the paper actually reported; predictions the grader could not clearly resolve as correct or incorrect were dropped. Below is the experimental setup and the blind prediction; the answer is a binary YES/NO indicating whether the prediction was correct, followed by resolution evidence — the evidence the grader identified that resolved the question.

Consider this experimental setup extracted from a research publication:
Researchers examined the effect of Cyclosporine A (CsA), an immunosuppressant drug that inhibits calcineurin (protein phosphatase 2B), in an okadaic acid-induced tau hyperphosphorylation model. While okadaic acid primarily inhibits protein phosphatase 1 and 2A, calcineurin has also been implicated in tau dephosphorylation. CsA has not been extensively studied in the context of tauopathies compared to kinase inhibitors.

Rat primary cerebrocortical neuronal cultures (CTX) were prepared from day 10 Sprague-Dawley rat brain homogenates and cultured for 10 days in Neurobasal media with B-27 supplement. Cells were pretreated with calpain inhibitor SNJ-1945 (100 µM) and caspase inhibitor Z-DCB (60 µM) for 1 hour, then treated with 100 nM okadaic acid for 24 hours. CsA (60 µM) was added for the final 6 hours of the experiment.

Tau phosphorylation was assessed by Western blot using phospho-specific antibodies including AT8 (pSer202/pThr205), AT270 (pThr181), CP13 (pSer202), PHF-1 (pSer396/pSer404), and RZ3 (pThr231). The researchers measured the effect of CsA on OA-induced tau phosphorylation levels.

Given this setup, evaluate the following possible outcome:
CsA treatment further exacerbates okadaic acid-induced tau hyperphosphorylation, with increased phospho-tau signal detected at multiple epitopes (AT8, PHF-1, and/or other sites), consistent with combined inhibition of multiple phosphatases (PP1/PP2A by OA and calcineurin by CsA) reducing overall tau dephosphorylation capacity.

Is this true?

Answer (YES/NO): NO